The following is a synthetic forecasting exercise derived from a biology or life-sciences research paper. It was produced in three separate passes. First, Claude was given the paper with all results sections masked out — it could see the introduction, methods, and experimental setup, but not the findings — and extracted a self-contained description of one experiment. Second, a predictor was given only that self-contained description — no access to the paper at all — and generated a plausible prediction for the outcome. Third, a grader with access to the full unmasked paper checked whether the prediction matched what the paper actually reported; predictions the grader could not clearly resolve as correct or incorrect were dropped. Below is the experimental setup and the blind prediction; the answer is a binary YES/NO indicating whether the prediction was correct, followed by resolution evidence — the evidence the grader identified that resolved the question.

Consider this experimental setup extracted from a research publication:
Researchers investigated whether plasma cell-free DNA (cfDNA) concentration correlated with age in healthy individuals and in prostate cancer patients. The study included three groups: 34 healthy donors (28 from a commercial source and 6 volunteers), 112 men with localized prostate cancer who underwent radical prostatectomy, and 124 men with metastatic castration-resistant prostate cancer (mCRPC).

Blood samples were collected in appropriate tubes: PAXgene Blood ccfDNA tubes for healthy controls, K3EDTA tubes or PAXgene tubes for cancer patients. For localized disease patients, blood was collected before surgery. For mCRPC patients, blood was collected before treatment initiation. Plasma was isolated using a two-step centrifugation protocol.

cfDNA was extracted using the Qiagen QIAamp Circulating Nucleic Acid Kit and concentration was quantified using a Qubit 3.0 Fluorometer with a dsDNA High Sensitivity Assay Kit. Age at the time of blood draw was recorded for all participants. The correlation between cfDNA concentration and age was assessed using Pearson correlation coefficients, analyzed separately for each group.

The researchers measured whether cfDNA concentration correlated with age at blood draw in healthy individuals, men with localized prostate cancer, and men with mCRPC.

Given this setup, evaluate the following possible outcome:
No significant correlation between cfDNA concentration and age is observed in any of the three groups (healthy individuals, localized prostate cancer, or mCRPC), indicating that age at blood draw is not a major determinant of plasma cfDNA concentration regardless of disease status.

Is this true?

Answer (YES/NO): YES